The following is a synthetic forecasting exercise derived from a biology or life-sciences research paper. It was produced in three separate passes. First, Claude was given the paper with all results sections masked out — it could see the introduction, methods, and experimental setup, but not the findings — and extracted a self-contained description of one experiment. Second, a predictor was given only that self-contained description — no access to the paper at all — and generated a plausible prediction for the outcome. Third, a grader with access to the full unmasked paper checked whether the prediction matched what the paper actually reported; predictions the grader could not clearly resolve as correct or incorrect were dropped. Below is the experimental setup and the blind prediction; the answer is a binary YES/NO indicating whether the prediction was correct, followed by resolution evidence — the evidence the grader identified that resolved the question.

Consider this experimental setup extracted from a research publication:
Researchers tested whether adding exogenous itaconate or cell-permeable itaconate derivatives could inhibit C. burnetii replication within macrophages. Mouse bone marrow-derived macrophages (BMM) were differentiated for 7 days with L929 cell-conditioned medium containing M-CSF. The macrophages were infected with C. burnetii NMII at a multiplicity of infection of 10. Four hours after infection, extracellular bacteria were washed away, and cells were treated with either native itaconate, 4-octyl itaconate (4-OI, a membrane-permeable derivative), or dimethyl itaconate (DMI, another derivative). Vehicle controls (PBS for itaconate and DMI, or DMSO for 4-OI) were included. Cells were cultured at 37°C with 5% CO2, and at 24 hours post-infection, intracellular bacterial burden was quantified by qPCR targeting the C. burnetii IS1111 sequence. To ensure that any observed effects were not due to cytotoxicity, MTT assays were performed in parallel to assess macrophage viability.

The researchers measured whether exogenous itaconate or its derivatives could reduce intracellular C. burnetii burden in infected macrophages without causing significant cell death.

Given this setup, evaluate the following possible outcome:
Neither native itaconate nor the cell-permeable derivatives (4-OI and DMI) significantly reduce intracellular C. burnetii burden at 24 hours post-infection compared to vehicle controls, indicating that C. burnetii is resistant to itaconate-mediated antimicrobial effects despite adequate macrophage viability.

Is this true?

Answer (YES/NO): NO